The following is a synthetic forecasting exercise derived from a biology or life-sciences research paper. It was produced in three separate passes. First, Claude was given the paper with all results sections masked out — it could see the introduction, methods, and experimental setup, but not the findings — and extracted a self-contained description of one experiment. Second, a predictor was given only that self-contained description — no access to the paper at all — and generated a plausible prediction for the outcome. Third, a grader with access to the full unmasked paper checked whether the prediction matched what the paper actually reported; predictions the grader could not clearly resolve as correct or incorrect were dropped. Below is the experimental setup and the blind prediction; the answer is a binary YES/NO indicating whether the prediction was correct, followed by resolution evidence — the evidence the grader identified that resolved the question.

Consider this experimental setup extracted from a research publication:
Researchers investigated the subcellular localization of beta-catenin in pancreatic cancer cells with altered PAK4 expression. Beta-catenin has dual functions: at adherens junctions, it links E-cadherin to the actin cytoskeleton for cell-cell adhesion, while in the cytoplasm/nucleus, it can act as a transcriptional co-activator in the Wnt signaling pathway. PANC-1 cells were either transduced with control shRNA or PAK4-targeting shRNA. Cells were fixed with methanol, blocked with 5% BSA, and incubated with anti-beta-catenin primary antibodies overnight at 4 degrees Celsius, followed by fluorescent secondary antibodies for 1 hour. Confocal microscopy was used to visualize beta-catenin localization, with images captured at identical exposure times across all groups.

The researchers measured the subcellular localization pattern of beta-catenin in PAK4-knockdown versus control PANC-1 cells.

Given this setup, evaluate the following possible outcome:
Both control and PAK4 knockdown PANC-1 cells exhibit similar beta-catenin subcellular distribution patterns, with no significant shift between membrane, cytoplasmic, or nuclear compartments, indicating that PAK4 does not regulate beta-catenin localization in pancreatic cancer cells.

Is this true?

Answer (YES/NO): YES